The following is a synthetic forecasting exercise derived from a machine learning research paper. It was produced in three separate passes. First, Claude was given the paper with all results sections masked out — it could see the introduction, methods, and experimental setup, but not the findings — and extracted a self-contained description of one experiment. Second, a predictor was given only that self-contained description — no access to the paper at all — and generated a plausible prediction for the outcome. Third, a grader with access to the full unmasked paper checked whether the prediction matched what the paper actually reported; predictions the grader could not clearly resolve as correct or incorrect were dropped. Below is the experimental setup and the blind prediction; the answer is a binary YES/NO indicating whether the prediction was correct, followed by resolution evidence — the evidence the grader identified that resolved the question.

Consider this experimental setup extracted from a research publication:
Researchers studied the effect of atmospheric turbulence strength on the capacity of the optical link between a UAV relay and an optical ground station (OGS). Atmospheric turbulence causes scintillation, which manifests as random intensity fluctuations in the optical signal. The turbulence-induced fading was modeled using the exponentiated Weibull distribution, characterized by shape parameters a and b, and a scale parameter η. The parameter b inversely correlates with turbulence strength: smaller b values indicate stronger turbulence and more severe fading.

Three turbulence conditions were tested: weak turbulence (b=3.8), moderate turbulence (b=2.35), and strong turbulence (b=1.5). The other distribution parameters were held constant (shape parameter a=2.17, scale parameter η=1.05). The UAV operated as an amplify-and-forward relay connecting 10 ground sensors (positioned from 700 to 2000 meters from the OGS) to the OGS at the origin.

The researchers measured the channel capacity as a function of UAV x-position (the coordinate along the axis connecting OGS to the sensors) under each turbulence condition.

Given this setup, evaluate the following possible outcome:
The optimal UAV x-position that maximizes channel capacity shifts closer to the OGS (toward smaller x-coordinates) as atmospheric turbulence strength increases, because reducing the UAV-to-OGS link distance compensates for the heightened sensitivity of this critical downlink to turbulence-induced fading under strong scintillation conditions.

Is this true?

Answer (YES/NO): YES